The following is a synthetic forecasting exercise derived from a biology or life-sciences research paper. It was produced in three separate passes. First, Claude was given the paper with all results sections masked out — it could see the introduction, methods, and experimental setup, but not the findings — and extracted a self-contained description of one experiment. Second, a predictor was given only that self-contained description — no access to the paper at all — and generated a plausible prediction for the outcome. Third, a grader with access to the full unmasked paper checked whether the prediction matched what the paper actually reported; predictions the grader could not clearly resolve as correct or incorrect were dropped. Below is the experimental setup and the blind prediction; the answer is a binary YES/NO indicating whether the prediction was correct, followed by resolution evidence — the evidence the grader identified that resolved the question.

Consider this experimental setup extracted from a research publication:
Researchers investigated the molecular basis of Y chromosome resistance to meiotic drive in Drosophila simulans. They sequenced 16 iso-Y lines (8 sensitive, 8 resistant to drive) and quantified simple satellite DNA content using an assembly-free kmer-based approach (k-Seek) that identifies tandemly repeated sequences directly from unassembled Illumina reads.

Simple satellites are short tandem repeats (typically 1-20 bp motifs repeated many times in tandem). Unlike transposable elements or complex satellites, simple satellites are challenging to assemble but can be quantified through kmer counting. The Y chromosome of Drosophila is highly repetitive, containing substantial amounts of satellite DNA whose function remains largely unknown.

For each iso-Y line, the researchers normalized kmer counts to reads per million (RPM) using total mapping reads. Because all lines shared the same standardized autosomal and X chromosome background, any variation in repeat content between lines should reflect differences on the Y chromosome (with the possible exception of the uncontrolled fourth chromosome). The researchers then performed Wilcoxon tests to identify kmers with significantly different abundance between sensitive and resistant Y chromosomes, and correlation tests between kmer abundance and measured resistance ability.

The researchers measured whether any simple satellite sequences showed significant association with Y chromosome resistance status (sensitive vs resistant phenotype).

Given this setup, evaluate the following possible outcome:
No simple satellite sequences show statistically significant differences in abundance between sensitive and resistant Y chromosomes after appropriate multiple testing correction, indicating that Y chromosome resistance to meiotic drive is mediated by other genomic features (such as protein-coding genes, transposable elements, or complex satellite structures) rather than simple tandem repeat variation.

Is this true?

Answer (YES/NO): NO